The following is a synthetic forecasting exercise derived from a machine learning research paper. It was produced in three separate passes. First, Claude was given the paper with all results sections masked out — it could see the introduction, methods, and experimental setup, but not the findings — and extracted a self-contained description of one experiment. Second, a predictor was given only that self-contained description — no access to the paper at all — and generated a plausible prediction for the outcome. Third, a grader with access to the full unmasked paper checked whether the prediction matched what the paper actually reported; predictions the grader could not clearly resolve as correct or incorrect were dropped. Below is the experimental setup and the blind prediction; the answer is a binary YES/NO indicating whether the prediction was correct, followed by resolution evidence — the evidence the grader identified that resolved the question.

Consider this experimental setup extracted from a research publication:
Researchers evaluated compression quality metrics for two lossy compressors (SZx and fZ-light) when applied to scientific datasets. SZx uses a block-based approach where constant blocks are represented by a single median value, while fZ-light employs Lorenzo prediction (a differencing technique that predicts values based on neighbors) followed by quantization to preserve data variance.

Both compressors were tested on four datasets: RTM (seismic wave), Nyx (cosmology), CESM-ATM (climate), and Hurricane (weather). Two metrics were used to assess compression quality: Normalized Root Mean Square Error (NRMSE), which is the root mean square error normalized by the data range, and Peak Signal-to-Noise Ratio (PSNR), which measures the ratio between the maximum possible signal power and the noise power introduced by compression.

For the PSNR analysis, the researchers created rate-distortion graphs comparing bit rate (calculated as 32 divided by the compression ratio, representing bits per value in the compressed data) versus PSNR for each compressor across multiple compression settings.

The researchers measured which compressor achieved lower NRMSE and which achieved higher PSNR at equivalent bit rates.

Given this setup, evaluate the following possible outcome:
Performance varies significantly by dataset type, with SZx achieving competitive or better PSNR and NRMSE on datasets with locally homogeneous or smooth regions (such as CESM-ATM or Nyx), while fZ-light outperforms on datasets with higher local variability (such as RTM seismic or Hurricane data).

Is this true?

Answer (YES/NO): NO